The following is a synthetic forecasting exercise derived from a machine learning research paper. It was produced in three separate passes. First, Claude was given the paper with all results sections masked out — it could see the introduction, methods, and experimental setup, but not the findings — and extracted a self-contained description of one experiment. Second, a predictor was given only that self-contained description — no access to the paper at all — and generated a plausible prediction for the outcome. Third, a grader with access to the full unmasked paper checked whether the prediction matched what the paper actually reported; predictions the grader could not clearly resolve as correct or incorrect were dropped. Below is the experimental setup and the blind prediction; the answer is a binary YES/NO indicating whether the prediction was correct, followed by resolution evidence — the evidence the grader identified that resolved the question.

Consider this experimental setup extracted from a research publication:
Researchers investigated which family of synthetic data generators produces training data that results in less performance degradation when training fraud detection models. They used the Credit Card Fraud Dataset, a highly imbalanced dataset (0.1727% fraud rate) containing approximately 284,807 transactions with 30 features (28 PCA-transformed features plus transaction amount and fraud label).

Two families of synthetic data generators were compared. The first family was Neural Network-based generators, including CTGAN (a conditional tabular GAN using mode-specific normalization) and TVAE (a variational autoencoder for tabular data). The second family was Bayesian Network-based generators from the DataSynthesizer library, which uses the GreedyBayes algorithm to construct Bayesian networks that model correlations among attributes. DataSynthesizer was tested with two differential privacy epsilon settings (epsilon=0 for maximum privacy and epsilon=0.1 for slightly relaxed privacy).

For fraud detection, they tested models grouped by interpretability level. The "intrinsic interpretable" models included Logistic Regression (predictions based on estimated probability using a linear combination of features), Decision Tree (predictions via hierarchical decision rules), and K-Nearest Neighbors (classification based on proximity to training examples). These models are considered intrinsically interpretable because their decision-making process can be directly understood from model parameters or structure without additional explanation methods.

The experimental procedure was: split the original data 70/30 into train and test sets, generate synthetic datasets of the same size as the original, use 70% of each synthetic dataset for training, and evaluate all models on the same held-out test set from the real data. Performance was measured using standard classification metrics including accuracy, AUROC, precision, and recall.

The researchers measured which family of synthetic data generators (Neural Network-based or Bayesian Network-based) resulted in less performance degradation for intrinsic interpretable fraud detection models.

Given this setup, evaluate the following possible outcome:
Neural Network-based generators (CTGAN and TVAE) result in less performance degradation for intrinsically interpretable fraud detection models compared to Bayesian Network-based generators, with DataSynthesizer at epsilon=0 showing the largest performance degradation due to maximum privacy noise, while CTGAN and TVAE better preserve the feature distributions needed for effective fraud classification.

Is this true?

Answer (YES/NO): NO